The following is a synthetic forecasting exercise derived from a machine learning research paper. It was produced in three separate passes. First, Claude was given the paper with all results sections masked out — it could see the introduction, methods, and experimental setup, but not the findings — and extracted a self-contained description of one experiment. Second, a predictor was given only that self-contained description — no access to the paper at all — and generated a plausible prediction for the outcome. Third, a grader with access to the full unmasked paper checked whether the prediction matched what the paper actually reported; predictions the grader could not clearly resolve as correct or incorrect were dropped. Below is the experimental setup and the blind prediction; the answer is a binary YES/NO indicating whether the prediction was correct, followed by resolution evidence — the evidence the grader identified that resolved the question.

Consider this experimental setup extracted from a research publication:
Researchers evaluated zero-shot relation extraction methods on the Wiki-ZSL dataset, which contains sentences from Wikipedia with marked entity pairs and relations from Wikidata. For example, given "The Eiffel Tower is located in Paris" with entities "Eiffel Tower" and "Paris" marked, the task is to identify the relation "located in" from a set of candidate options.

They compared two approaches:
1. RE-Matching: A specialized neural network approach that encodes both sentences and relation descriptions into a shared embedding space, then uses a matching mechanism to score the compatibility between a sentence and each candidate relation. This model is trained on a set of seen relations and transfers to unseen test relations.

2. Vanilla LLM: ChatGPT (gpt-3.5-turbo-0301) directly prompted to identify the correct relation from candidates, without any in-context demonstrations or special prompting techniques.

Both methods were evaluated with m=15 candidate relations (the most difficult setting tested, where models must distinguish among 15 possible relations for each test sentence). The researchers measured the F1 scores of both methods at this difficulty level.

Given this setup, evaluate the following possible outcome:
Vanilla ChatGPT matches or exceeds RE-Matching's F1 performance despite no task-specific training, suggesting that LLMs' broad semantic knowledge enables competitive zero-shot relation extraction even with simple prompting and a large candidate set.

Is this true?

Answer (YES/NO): NO